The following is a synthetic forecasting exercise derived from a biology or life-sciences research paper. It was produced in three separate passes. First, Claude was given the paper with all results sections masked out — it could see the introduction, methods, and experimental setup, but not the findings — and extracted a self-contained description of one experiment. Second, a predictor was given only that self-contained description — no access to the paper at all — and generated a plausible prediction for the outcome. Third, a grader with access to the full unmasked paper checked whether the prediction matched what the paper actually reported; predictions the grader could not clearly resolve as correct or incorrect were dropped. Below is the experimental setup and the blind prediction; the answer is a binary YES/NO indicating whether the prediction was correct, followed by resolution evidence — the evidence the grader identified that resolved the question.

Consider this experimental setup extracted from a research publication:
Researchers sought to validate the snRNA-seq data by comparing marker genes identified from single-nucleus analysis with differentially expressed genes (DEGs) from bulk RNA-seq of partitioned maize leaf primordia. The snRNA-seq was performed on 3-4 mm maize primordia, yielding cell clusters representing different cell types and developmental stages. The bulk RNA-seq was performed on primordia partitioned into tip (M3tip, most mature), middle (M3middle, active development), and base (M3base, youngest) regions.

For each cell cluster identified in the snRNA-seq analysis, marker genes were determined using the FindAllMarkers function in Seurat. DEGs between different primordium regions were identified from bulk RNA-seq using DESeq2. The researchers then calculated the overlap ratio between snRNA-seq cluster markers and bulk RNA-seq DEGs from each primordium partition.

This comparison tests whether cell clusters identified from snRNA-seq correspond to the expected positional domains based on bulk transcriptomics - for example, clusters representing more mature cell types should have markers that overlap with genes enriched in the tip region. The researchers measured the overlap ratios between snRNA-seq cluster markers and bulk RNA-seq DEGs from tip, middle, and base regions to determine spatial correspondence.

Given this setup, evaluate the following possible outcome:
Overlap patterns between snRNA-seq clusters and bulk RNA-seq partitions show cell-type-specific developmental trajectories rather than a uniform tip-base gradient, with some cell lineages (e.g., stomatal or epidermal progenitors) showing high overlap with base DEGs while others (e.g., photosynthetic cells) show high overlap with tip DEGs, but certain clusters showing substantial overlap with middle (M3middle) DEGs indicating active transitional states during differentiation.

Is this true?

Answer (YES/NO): NO